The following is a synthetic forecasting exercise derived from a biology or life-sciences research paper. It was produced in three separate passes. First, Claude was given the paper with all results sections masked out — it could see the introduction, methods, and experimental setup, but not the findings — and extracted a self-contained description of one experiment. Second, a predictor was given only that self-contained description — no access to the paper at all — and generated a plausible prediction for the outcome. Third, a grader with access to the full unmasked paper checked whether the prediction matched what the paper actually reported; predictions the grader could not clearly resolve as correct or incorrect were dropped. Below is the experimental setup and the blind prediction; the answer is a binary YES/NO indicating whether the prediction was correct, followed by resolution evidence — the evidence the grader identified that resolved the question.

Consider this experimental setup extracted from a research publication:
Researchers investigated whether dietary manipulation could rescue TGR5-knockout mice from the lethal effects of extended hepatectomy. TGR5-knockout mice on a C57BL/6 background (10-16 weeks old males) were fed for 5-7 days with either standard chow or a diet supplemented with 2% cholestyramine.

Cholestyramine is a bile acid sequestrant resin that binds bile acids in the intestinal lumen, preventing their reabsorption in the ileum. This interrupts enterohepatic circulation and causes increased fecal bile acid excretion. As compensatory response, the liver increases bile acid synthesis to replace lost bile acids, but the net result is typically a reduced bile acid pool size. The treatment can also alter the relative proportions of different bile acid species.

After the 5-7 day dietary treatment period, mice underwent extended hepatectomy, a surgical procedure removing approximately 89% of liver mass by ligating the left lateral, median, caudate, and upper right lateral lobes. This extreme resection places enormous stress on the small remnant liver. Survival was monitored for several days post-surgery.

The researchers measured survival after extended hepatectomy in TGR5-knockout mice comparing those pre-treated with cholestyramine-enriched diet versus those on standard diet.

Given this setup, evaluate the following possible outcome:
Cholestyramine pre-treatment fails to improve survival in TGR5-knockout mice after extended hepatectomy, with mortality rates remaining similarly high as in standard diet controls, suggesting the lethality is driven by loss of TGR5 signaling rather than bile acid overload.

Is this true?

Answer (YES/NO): NO